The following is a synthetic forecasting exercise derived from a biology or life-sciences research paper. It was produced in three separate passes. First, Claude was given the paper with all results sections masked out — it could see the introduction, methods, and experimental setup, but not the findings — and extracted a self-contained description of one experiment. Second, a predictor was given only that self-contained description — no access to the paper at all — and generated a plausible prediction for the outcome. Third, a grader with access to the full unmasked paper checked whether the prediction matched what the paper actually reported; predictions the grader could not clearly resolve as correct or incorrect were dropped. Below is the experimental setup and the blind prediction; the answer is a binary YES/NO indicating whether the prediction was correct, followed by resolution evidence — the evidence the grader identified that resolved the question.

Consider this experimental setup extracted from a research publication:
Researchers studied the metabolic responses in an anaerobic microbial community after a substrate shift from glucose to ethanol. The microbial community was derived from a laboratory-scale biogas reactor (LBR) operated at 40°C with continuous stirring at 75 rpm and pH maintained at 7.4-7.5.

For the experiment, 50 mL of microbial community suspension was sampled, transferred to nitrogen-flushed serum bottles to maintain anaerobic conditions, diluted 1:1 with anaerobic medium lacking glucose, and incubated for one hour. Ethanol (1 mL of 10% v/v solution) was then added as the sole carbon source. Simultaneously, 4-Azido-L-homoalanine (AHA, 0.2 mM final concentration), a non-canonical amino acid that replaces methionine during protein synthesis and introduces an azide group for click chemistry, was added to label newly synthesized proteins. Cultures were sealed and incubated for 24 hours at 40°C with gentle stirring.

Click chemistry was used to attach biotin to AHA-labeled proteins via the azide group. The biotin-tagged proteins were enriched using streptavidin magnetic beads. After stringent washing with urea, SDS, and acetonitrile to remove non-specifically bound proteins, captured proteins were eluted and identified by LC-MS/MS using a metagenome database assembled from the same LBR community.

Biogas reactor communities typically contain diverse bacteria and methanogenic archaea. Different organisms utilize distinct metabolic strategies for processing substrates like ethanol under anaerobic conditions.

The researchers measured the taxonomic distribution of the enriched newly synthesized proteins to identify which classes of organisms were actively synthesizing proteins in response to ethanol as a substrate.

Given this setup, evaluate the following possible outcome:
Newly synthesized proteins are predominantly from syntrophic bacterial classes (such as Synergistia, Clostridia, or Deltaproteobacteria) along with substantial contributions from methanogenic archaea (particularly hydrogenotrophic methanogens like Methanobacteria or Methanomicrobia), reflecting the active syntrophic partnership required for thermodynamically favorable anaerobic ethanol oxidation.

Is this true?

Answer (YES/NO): NO